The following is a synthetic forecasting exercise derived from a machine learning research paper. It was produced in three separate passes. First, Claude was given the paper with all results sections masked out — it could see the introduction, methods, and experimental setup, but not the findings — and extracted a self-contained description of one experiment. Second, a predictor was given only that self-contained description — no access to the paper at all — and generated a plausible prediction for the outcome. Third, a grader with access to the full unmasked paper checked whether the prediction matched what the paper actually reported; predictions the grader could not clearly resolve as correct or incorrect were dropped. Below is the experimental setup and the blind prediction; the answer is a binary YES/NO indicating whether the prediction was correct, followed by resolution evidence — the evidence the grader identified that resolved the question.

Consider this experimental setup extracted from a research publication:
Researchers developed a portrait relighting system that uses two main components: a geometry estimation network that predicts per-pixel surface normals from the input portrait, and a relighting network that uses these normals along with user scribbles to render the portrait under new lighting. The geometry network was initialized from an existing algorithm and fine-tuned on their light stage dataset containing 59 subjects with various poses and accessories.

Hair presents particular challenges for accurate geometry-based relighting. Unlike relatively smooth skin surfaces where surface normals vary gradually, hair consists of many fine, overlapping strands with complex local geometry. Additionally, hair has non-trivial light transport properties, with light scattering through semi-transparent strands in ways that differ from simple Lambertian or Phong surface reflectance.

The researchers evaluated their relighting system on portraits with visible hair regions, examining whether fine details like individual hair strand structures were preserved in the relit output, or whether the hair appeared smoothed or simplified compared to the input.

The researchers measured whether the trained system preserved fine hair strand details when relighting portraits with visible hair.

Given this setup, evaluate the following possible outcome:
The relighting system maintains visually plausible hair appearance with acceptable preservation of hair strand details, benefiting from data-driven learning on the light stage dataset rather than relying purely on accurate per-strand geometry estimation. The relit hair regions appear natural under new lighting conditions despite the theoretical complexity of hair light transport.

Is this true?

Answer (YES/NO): NO